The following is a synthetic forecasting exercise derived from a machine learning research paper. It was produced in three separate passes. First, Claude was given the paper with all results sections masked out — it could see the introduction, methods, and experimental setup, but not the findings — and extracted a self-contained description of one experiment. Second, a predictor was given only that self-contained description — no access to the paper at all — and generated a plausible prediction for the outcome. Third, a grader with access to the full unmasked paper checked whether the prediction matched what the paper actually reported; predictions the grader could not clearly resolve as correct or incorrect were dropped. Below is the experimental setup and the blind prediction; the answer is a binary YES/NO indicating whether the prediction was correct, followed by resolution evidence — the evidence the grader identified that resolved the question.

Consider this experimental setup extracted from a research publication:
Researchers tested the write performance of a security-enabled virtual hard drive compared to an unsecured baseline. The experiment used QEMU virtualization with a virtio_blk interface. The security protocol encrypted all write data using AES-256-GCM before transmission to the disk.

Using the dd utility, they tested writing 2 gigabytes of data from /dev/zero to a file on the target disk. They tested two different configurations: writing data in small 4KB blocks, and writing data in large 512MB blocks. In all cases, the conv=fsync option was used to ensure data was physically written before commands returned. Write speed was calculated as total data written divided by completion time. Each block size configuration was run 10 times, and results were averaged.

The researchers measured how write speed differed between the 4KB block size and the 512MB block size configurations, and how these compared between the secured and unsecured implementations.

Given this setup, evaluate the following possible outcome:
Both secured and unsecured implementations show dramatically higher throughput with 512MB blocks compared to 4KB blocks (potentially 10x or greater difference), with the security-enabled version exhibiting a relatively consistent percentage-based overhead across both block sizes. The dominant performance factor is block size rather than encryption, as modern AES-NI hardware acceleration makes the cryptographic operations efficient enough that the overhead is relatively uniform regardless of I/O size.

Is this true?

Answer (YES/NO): NO